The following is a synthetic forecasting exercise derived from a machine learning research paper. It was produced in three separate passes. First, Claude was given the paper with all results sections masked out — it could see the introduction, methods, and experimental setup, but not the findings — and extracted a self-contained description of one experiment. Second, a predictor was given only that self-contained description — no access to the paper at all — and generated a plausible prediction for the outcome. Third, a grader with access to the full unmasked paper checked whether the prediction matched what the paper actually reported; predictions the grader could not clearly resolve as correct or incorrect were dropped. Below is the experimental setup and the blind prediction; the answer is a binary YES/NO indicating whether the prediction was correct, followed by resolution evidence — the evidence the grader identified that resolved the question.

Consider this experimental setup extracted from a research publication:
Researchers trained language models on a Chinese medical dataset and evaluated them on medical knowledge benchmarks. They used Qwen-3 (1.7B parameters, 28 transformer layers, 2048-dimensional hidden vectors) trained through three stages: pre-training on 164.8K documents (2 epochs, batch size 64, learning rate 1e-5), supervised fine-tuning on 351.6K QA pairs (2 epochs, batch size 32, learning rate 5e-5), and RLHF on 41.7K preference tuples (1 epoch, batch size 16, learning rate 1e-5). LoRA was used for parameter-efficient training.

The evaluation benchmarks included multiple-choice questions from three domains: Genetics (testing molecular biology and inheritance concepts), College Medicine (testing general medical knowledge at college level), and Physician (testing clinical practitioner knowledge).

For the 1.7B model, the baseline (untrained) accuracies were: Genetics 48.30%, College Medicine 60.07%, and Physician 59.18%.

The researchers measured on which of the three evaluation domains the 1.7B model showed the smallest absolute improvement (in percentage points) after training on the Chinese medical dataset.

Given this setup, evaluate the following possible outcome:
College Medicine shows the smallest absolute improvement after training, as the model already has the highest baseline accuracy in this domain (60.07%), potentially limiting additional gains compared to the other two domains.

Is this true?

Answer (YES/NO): YES